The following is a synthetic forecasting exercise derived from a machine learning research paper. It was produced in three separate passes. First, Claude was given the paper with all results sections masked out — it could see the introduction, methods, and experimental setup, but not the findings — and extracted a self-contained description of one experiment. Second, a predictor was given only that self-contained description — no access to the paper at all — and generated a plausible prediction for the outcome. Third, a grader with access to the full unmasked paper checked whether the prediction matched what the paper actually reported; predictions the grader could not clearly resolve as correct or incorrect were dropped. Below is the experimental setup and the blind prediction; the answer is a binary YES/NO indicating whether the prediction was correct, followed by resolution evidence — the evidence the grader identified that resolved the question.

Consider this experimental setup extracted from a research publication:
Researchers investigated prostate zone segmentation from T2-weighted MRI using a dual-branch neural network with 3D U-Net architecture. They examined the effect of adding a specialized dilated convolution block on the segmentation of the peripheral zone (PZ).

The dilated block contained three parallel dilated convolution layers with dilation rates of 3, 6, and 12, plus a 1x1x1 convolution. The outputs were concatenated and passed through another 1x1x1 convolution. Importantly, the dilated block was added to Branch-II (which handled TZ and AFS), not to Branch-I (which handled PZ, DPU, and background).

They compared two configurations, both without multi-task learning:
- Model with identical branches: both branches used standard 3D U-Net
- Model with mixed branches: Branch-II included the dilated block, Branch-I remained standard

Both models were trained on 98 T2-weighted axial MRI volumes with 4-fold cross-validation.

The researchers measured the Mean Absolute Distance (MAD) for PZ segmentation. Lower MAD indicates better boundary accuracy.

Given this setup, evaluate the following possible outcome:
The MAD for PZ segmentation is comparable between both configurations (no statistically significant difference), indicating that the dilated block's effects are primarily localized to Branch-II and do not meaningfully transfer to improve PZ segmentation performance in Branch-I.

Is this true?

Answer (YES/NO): NO